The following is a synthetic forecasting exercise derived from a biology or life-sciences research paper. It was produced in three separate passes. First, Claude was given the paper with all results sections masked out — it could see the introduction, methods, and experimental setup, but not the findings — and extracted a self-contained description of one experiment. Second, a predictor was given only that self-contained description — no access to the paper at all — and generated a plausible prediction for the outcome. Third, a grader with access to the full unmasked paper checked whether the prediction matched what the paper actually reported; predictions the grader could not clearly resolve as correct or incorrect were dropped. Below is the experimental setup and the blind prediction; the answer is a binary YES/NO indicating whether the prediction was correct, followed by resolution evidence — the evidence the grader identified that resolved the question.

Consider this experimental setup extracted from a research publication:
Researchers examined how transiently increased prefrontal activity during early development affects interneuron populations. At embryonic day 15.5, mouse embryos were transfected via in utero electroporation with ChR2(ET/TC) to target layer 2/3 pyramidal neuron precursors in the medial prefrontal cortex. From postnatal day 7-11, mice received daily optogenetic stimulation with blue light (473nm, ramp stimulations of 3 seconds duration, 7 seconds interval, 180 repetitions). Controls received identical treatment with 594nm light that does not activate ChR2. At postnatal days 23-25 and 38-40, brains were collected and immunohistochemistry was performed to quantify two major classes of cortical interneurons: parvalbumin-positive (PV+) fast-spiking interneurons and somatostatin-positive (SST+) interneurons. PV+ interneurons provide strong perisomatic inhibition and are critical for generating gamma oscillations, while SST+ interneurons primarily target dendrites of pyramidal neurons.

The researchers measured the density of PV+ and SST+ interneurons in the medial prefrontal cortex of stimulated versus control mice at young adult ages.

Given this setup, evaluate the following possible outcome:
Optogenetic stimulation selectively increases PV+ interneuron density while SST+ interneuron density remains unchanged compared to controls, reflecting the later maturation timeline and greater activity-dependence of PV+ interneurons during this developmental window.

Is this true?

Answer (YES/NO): NO